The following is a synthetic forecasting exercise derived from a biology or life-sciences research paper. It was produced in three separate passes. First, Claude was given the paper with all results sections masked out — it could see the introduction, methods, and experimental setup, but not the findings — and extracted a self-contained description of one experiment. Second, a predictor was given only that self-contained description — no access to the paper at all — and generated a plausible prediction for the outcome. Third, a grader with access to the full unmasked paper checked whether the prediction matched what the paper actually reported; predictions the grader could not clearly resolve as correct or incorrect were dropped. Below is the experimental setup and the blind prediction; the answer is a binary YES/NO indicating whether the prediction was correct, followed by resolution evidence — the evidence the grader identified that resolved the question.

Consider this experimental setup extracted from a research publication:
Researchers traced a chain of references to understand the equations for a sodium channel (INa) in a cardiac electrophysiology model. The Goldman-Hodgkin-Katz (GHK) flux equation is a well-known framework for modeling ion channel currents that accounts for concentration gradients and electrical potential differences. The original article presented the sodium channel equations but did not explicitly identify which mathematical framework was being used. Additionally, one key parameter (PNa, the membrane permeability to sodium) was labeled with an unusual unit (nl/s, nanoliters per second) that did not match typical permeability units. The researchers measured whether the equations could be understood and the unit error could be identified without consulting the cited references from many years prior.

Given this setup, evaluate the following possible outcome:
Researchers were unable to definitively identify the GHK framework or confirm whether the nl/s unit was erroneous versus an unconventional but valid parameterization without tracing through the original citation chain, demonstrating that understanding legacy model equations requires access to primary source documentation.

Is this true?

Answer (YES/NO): YES